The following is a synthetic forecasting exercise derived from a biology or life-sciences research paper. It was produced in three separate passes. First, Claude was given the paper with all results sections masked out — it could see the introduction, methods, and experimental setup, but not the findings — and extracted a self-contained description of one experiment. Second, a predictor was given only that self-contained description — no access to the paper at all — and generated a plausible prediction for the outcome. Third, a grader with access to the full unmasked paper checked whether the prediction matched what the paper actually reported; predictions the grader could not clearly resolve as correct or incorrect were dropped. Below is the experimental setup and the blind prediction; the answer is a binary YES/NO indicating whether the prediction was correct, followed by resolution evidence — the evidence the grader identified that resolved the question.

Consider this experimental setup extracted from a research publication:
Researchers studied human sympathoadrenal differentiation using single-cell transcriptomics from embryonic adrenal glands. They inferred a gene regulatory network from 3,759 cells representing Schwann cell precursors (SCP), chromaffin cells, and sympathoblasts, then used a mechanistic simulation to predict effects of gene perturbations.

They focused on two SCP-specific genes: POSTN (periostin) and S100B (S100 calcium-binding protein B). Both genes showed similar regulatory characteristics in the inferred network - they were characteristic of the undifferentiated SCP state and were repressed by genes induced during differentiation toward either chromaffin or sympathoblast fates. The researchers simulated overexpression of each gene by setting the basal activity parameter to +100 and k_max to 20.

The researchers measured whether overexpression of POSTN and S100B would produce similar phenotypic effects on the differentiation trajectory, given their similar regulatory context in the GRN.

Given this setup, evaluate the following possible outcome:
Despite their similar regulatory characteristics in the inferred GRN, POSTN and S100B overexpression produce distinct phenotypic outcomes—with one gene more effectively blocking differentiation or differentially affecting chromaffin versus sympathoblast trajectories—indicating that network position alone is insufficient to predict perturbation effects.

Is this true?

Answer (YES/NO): YES